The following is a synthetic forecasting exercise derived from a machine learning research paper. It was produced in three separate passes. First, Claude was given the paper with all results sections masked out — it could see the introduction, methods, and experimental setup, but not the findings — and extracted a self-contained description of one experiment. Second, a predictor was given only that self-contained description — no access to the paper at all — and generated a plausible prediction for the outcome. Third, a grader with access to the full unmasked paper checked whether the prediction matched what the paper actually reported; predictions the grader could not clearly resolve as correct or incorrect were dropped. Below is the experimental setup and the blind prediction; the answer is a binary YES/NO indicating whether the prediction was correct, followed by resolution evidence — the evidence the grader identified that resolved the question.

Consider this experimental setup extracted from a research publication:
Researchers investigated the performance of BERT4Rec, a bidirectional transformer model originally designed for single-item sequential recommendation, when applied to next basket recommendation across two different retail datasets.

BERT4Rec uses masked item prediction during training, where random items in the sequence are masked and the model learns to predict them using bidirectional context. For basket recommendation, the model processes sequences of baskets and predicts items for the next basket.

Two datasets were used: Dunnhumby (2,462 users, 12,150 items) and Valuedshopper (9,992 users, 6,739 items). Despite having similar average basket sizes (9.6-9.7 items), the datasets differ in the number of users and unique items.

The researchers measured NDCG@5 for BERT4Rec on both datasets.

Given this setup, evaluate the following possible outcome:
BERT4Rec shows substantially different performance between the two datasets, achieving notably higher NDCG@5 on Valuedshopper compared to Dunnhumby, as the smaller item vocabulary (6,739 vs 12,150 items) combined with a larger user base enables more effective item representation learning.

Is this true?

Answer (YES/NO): NO